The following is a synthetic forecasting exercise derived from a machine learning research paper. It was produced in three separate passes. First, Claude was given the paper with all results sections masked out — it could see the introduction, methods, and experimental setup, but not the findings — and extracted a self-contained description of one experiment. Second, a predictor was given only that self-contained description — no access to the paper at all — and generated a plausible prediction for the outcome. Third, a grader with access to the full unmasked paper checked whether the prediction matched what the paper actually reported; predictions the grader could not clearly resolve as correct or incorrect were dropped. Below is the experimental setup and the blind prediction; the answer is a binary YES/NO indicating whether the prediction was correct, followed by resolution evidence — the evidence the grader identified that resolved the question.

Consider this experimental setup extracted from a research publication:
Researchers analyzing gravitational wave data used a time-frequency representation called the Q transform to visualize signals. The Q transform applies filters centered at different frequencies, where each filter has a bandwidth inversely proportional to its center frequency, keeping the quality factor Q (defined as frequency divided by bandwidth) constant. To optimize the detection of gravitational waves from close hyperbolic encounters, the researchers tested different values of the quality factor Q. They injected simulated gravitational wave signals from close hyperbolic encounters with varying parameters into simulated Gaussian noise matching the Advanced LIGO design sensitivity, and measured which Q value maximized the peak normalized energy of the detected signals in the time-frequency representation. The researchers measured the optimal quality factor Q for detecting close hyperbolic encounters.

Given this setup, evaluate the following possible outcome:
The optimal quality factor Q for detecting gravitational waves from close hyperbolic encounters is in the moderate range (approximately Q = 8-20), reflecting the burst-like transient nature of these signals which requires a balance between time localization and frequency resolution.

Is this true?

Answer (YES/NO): YES